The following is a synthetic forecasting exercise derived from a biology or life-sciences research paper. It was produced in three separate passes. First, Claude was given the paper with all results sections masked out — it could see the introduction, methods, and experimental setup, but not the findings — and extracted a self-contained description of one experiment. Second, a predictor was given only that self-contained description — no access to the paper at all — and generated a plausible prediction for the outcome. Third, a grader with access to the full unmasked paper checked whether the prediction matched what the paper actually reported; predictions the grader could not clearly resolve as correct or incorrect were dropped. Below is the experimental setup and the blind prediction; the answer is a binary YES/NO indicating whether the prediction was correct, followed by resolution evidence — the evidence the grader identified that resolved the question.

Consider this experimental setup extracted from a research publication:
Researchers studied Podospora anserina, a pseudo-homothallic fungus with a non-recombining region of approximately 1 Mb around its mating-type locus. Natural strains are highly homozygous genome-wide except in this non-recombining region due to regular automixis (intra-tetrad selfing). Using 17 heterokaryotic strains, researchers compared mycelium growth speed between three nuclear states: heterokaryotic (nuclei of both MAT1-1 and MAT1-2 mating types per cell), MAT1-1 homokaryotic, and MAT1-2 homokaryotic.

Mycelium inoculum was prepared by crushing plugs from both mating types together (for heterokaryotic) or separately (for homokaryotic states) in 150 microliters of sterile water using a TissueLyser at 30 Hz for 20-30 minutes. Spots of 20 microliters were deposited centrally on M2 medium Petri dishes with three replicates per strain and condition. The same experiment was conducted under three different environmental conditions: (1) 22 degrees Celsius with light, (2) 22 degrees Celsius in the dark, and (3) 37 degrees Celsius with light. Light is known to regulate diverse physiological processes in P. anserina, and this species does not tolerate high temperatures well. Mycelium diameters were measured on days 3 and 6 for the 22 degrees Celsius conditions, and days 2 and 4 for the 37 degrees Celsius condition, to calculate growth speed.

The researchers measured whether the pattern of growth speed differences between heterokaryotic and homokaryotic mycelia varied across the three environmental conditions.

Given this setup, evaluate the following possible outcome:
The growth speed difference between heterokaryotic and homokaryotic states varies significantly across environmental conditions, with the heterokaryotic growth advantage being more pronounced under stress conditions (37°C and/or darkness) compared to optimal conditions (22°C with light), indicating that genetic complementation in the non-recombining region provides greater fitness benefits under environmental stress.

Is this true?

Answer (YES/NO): NO